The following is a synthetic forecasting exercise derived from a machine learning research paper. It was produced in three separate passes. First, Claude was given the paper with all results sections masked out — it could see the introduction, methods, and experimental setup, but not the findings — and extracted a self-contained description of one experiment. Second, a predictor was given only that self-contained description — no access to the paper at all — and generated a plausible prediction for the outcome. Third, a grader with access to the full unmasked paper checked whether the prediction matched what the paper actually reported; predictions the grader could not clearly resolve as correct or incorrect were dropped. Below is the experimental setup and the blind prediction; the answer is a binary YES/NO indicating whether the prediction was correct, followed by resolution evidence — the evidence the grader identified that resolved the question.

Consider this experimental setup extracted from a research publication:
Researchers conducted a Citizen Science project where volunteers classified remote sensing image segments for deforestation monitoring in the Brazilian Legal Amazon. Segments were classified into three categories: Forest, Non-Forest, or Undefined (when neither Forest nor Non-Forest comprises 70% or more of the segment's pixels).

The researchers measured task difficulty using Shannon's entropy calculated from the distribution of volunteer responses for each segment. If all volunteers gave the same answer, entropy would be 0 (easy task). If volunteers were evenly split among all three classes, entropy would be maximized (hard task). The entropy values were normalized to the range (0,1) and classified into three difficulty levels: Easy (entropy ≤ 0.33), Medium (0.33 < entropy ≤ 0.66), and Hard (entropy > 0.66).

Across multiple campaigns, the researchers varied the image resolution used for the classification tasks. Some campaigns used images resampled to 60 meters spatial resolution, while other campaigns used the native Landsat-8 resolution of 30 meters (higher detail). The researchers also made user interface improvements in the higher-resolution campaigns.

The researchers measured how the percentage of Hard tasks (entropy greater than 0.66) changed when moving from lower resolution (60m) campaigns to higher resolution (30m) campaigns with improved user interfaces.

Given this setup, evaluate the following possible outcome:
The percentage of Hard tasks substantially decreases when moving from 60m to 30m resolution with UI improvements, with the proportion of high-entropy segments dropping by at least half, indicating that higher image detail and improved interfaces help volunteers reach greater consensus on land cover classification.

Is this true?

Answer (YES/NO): YES